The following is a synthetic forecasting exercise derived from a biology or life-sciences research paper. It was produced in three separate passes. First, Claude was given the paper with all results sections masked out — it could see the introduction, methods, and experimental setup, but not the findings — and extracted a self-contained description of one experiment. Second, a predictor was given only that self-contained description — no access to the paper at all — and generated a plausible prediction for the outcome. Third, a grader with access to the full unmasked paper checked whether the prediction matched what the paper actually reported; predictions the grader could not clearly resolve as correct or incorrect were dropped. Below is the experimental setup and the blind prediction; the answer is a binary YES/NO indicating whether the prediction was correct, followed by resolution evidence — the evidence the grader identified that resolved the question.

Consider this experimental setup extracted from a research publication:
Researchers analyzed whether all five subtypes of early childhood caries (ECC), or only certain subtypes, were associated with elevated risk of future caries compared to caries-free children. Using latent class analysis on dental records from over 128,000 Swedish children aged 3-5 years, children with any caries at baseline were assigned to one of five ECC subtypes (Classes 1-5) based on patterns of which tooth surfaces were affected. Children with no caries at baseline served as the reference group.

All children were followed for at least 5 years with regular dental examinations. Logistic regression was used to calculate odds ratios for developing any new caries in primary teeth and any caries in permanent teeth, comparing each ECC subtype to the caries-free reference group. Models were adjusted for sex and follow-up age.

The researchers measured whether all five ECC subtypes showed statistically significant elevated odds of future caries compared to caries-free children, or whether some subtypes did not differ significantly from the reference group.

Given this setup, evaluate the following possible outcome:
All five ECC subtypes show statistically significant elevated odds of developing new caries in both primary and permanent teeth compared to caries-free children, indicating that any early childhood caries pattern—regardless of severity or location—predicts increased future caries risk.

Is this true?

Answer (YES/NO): YES